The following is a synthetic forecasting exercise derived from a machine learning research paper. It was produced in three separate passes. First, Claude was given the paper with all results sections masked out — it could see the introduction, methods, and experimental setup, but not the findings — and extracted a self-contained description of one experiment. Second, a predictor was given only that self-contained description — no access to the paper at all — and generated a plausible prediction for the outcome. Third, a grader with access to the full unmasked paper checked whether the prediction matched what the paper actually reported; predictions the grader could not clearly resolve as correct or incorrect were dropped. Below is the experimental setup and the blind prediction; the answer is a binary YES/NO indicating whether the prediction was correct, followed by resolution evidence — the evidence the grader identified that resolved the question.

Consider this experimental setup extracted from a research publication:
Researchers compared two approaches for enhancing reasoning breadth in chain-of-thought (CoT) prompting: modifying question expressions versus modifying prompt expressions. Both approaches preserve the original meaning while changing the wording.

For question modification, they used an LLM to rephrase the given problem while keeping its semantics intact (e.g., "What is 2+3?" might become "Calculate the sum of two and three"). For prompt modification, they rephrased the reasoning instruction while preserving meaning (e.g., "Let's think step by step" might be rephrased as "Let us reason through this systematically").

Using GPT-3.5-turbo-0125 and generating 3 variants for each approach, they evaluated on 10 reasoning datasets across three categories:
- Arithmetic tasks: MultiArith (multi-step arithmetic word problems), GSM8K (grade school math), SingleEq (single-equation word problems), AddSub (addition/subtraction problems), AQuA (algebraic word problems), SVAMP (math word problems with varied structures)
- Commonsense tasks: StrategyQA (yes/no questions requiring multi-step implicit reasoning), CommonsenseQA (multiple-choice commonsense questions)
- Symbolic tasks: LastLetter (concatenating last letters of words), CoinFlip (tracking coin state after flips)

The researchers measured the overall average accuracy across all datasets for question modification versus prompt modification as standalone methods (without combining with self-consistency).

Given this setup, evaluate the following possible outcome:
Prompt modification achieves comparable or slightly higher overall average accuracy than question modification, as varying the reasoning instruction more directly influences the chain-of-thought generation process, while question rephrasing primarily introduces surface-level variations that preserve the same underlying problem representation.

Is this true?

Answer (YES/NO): YES